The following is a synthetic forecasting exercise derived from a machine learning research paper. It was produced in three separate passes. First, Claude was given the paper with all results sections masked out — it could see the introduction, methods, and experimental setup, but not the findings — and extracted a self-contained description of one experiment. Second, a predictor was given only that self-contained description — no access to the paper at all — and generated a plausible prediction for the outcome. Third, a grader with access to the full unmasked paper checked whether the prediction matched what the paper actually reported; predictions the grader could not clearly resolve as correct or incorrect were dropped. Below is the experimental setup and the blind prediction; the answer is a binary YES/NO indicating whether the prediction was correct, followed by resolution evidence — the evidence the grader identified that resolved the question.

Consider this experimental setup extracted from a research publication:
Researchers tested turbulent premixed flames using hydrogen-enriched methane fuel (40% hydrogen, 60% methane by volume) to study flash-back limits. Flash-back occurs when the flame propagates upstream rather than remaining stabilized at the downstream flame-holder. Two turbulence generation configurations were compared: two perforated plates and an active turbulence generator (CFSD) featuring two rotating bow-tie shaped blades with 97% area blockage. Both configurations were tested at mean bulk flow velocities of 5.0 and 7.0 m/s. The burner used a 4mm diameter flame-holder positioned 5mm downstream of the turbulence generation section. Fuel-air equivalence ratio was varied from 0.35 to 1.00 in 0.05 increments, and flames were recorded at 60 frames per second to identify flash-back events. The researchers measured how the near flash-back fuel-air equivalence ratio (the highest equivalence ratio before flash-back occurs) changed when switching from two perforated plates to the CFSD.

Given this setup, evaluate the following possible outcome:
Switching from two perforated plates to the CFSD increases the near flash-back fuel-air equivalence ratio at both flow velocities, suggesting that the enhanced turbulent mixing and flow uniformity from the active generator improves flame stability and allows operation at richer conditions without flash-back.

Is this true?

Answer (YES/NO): YES